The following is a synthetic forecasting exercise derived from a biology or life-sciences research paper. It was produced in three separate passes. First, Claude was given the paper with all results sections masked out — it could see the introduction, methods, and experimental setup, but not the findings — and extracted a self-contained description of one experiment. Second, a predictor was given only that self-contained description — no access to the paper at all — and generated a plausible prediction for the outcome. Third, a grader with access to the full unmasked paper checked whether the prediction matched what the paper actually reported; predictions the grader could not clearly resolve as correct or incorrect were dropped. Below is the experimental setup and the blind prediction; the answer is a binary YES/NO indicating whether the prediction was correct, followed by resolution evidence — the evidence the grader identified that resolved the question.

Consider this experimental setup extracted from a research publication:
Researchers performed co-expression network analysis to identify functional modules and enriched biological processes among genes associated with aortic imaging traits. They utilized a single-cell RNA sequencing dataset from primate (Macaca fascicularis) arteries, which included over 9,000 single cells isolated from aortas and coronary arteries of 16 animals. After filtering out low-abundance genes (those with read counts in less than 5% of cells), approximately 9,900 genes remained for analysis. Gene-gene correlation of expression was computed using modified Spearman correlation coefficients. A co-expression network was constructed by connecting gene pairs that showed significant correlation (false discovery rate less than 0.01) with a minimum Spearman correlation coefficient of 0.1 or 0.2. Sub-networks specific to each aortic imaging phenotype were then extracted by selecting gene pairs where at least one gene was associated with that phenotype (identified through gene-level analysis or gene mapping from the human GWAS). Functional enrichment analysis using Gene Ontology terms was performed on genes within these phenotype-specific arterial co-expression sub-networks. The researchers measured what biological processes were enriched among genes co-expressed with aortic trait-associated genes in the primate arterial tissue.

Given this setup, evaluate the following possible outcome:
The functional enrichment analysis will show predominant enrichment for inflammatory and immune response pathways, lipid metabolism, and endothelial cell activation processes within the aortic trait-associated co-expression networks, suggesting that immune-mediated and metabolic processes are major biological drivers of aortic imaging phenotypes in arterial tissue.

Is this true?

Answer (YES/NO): NO